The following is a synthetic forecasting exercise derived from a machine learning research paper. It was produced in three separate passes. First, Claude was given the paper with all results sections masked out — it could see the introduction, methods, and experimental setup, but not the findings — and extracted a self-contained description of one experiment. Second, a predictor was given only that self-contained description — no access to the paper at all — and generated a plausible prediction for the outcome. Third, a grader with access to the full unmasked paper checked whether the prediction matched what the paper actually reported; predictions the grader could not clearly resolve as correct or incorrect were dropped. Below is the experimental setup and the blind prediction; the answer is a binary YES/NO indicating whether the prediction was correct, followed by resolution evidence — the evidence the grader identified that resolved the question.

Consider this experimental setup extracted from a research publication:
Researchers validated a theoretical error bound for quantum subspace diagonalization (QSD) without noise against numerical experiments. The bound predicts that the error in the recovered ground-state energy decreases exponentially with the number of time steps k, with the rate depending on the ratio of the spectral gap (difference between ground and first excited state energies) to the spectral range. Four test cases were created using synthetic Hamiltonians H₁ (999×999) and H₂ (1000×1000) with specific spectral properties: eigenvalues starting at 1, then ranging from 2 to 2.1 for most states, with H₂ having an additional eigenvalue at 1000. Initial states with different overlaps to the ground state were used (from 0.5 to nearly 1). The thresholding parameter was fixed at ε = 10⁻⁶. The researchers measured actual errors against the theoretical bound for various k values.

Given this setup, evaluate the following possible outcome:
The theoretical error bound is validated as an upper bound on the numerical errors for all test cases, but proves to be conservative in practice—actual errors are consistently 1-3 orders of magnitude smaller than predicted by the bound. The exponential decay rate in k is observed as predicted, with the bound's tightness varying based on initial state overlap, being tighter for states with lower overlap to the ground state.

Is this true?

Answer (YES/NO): NO